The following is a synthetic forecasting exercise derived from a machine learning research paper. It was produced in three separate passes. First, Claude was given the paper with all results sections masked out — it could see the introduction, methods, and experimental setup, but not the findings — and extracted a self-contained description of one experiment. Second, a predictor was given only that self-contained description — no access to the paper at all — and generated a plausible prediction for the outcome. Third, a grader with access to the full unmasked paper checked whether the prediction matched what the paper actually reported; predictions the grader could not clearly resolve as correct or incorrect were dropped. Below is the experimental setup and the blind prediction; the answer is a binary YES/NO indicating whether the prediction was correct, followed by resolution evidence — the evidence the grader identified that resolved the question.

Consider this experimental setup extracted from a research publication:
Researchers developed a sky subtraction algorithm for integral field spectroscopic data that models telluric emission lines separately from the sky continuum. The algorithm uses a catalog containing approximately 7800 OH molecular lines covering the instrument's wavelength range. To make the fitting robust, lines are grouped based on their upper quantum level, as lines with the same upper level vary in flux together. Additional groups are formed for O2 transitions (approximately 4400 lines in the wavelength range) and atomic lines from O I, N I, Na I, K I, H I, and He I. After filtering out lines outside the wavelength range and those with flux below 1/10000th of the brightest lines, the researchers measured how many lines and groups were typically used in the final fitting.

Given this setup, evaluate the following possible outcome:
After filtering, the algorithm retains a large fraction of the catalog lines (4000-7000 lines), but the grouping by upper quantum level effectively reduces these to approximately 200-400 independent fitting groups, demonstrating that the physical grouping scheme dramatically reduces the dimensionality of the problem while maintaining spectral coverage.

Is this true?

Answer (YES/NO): NO